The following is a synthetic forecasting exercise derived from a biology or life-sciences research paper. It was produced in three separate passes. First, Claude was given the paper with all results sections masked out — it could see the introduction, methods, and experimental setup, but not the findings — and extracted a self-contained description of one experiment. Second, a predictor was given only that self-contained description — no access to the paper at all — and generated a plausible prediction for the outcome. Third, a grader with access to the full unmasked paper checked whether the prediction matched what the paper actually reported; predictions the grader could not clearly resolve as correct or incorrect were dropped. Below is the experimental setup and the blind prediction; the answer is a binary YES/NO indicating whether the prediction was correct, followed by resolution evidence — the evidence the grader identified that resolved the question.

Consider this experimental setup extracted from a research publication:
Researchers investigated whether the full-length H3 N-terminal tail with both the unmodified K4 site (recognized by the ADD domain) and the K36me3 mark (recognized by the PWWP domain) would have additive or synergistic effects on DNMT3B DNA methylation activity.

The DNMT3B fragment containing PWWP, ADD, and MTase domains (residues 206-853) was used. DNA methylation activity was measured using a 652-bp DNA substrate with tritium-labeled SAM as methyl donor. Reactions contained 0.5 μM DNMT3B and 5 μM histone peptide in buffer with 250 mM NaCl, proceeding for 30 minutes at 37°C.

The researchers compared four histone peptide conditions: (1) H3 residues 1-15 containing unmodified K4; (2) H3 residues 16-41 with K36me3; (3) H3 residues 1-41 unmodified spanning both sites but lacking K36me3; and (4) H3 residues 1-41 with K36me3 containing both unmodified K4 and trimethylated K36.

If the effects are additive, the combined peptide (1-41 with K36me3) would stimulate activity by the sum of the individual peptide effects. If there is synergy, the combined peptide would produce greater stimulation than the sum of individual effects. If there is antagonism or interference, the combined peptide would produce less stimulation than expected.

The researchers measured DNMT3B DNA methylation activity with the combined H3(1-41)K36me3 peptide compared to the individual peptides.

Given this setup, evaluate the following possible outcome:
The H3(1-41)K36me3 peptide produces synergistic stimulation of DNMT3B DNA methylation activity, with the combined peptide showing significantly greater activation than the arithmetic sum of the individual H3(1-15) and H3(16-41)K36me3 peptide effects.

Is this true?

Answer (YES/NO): NO